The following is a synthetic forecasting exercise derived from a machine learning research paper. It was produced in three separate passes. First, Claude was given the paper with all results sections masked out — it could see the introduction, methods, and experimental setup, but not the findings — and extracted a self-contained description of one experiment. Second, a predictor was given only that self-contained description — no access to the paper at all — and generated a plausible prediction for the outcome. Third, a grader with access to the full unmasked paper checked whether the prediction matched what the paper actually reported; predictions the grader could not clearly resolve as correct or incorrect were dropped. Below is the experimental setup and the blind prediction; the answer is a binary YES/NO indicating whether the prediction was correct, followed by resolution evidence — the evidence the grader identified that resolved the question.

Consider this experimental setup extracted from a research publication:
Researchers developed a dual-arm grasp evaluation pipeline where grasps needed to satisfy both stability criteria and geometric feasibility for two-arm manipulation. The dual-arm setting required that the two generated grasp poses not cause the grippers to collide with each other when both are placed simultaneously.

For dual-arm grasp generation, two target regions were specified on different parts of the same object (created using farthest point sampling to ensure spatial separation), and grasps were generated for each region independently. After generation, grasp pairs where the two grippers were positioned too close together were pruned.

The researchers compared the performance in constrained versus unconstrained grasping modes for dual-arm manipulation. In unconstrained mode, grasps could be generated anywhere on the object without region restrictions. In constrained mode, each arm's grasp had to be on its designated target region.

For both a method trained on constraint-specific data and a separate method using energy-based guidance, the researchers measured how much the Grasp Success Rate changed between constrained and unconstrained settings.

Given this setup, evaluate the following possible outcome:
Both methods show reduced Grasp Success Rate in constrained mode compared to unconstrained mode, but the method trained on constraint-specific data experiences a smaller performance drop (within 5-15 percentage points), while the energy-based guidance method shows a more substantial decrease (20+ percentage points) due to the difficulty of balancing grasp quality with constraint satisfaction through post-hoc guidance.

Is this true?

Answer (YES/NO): NO